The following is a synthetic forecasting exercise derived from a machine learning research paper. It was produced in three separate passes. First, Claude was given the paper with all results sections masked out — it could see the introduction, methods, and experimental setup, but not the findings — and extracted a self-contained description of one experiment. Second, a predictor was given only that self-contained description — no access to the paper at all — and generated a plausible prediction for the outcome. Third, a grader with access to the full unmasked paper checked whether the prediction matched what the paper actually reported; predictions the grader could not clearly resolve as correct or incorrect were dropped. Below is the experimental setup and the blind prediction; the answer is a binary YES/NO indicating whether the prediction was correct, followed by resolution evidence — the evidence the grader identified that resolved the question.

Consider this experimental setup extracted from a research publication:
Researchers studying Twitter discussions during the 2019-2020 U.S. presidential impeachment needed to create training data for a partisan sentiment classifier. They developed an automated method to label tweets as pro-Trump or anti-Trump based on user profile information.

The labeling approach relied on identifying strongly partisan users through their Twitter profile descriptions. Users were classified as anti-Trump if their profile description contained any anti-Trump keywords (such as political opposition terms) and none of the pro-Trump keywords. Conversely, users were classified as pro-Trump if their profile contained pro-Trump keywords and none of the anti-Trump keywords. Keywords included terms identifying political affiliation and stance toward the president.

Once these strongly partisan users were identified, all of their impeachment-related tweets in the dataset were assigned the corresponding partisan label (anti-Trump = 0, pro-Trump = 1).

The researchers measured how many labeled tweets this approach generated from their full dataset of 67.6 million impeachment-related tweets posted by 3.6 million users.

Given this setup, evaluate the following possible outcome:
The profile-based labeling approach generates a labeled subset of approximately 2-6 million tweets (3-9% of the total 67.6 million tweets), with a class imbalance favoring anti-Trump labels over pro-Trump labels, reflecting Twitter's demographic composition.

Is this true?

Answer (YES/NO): NO